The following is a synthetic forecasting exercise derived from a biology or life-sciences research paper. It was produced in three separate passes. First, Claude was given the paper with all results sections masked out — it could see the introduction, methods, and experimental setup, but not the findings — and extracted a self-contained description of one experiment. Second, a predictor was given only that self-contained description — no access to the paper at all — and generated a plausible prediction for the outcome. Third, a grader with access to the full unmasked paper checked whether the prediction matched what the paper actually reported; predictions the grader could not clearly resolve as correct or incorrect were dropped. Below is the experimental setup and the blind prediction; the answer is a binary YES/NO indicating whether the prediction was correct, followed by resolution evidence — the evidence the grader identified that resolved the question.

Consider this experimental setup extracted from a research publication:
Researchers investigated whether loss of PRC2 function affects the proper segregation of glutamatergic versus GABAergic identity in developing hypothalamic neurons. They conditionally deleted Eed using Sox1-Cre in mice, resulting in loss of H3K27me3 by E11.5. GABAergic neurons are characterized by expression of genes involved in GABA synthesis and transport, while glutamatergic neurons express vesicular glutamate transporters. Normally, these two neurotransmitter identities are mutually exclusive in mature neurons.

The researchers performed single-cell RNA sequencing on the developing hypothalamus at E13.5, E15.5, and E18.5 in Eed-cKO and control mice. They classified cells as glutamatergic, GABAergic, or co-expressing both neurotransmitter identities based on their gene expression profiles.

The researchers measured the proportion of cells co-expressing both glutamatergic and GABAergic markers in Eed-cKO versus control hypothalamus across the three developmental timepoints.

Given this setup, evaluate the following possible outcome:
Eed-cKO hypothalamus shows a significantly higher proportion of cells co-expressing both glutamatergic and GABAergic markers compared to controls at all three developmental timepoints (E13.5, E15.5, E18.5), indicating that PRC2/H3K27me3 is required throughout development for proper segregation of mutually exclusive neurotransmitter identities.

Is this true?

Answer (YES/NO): YES